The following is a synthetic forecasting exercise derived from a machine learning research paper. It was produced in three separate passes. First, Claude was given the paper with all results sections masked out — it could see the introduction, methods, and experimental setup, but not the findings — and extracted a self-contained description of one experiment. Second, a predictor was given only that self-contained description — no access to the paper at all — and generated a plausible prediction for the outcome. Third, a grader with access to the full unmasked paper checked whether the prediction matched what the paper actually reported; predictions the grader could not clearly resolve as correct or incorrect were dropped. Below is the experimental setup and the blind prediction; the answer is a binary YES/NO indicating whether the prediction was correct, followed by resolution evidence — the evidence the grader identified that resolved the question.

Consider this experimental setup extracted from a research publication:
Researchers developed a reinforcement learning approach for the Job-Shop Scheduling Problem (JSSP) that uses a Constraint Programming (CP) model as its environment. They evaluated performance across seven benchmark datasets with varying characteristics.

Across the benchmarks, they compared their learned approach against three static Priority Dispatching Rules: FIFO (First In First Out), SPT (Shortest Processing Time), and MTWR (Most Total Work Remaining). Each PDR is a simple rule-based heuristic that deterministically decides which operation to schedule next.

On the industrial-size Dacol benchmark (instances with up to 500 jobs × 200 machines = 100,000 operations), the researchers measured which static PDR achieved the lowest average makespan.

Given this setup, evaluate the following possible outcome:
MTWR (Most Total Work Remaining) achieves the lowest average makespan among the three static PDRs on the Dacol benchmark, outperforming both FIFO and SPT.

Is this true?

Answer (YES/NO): YES